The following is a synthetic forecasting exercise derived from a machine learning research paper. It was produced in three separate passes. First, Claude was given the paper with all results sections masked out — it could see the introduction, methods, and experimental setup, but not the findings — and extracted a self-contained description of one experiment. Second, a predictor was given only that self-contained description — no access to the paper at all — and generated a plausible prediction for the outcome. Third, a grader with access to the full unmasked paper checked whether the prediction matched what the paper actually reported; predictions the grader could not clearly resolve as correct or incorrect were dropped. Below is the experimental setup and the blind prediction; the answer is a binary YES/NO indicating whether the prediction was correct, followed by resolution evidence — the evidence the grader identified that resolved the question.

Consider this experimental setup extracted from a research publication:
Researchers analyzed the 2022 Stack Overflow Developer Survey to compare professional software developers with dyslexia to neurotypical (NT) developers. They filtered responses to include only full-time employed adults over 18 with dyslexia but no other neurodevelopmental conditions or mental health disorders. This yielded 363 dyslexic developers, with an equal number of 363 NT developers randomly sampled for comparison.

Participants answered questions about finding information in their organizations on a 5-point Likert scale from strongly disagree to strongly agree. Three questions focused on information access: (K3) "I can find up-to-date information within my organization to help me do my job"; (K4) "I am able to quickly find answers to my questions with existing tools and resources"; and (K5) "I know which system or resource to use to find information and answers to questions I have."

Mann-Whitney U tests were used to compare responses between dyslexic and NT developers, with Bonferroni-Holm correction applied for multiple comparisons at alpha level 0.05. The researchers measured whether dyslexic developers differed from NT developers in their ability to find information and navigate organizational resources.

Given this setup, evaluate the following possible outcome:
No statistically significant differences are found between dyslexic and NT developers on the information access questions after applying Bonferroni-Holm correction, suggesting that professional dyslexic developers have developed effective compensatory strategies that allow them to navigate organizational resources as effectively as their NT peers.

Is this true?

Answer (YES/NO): YES